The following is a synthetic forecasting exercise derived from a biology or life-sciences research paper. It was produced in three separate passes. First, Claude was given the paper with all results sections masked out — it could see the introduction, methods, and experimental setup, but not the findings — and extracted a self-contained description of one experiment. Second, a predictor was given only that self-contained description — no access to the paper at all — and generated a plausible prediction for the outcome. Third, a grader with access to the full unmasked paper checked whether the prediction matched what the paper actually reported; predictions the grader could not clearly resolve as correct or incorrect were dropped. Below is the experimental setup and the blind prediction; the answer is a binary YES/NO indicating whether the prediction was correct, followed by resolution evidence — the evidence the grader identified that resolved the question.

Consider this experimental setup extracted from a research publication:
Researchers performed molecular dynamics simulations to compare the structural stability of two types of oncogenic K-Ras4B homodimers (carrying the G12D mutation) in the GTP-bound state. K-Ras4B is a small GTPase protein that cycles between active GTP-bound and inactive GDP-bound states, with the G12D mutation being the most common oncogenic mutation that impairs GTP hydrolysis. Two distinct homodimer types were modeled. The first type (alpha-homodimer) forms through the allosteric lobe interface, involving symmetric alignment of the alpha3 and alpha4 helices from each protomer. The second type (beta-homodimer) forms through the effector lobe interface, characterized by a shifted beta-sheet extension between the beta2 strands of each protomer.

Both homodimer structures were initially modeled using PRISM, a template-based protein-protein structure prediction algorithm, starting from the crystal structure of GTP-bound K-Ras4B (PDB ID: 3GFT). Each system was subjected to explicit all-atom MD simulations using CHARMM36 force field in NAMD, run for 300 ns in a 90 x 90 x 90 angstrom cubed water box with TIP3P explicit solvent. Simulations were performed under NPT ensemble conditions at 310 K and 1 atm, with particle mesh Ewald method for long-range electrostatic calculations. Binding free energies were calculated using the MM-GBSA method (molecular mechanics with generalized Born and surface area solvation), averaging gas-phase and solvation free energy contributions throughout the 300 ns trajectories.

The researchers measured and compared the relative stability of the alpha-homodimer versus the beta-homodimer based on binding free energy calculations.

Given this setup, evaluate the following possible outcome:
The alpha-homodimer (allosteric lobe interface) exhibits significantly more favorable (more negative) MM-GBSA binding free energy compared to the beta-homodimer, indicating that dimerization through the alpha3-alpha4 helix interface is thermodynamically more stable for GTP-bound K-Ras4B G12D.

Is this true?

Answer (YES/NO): NO